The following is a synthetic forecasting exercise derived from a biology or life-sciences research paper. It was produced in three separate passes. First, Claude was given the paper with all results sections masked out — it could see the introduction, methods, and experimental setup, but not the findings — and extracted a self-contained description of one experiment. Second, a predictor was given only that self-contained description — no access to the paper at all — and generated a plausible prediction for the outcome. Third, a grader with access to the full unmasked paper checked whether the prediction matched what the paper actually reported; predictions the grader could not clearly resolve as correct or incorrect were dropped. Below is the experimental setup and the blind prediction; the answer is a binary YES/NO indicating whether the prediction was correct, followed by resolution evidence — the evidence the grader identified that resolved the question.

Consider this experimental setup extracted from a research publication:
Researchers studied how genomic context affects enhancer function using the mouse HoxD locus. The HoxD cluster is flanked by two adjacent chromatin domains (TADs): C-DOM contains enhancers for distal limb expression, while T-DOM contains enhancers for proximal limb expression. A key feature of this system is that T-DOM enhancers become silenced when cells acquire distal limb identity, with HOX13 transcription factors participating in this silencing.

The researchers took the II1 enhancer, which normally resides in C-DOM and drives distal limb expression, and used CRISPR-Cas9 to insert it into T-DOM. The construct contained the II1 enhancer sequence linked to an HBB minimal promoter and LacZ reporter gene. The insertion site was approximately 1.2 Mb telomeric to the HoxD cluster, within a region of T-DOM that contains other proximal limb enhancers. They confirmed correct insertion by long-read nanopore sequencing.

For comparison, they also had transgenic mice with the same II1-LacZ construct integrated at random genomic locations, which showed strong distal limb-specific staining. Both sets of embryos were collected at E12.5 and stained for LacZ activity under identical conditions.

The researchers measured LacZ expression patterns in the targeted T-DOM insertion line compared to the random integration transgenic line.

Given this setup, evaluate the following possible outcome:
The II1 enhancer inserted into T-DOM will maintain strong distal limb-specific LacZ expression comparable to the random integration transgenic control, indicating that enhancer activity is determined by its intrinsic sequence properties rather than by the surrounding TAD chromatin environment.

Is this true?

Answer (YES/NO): NO